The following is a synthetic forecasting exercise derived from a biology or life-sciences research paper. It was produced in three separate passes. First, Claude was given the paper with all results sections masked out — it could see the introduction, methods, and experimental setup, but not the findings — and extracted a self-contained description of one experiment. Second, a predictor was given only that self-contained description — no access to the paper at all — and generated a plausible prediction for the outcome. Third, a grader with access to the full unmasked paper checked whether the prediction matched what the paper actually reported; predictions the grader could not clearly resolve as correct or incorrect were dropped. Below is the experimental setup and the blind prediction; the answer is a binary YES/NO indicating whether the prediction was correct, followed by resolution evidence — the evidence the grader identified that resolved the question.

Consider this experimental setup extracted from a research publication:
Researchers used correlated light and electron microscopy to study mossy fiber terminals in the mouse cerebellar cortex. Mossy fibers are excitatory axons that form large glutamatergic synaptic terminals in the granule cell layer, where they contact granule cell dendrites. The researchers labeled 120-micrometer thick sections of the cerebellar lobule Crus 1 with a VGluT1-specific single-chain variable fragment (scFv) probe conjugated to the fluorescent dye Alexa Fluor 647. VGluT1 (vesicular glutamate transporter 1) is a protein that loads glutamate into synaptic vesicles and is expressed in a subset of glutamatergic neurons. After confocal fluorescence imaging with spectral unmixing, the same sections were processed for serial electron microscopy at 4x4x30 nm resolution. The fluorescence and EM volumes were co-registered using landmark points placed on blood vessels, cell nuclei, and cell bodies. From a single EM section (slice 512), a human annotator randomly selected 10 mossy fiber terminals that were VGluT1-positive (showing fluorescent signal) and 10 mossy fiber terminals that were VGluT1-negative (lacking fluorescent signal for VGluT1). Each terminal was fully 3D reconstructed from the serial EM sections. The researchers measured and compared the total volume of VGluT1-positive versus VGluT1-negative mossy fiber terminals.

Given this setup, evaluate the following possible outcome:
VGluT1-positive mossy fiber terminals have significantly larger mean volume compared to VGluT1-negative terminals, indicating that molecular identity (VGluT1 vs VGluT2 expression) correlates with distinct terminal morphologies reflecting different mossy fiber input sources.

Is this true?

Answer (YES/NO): YES